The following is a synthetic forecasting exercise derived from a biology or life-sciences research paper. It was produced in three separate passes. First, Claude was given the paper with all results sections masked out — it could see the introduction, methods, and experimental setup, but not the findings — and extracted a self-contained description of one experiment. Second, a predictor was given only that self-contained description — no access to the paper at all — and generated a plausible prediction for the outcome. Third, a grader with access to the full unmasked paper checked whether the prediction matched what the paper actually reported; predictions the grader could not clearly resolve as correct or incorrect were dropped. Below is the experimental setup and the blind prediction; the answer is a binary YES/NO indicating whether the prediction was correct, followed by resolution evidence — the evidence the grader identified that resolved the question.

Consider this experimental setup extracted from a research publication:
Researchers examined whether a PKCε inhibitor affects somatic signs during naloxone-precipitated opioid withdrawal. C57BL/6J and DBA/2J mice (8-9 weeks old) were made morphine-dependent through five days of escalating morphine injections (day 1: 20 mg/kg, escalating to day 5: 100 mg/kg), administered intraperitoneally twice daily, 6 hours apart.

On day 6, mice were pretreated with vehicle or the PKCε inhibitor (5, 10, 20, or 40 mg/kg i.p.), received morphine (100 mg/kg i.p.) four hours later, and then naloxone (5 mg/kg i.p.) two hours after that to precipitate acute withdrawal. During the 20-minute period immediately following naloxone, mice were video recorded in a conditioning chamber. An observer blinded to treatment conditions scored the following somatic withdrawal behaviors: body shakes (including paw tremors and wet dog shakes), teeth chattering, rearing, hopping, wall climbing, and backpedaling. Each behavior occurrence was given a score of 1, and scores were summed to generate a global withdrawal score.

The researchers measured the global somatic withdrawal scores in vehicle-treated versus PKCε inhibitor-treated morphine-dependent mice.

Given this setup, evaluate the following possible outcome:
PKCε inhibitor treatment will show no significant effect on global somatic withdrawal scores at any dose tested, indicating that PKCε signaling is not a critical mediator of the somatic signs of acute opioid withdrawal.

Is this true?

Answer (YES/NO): NO